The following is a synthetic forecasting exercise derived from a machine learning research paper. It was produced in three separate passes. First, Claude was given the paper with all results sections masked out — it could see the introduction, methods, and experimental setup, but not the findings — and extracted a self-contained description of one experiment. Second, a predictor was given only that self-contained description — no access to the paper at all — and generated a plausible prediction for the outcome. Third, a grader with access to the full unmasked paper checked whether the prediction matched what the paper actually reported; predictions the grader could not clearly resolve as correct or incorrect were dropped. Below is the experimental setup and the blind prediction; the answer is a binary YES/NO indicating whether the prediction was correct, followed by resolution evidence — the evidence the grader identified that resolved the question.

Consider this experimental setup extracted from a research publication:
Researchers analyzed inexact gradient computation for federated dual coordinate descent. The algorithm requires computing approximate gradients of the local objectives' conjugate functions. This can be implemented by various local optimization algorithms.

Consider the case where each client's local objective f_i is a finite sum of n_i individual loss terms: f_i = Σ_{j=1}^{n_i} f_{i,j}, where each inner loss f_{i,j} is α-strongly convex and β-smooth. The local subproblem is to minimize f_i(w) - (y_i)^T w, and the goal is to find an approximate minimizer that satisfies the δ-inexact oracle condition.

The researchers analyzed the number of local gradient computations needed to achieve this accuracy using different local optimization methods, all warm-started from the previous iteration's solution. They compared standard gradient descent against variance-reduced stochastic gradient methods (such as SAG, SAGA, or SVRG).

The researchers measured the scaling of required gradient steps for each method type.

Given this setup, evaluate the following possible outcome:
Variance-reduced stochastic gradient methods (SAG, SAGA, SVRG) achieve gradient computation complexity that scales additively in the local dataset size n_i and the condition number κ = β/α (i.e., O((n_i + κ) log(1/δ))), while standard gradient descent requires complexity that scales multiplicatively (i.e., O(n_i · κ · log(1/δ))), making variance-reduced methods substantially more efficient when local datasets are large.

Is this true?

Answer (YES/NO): YES